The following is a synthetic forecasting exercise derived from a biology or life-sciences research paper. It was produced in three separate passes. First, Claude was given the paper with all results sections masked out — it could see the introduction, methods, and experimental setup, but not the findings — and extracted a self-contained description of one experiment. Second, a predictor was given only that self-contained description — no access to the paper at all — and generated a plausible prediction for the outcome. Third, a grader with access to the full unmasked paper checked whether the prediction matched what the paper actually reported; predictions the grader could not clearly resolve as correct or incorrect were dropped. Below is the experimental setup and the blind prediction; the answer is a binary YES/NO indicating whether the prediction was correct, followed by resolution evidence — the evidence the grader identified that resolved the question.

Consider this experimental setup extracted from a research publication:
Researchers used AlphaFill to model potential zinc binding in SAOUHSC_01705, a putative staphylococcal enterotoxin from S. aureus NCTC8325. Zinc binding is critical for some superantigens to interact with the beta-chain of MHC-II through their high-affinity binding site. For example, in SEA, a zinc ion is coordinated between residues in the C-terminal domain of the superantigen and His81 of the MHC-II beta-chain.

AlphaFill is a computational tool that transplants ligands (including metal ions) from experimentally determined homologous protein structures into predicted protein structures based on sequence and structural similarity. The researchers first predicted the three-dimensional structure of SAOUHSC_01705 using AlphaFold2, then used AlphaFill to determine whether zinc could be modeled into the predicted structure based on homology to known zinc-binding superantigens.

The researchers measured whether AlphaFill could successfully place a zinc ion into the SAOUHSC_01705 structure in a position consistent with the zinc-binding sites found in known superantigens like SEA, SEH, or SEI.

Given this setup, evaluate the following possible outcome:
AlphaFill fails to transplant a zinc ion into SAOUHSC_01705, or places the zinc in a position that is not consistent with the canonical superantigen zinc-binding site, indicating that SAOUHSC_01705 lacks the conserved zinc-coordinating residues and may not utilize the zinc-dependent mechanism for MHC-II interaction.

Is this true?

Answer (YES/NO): NO